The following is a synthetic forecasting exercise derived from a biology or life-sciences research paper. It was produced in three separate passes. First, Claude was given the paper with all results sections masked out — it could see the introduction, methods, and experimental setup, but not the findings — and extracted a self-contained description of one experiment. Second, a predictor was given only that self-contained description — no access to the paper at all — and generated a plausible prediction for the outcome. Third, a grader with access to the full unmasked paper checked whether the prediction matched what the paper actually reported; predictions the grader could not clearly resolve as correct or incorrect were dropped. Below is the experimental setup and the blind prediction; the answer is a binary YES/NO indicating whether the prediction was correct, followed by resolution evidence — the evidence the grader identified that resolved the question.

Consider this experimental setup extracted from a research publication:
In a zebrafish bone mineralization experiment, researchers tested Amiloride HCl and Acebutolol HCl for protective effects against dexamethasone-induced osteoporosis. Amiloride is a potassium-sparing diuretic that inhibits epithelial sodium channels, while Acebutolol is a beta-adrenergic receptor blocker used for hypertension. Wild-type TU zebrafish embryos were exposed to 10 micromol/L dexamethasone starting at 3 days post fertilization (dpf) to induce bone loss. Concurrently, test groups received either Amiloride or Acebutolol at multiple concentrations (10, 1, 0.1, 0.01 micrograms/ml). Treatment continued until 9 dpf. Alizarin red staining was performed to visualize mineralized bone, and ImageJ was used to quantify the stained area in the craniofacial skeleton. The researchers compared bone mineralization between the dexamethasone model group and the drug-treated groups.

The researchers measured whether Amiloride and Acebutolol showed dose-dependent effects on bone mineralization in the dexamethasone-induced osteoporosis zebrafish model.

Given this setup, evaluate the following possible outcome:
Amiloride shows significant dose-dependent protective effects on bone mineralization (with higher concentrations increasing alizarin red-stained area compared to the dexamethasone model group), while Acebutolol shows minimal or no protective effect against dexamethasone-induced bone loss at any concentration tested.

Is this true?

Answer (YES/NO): NO